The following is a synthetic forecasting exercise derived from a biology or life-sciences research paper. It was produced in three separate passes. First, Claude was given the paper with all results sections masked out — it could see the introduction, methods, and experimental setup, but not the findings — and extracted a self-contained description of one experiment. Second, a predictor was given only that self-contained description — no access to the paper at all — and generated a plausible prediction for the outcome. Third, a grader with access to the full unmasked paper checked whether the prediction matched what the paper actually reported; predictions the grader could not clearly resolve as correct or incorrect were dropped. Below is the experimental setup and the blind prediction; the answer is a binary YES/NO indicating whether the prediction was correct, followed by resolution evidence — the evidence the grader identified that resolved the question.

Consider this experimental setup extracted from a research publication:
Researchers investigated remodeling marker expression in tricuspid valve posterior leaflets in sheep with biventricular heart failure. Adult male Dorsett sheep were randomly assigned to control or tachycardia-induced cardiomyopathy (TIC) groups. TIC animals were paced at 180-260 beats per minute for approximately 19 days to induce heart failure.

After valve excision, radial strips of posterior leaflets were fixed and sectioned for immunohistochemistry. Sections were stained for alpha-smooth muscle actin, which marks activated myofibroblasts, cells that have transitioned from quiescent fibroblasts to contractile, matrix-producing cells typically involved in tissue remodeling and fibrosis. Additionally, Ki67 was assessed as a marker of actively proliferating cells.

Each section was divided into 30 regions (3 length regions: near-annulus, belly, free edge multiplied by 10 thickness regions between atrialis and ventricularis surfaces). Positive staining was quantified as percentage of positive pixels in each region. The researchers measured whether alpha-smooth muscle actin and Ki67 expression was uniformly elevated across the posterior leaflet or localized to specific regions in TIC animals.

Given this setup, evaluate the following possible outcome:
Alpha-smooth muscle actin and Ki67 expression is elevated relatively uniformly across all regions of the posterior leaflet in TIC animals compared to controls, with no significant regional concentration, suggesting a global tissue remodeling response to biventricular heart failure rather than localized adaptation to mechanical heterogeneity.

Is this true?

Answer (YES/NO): NO